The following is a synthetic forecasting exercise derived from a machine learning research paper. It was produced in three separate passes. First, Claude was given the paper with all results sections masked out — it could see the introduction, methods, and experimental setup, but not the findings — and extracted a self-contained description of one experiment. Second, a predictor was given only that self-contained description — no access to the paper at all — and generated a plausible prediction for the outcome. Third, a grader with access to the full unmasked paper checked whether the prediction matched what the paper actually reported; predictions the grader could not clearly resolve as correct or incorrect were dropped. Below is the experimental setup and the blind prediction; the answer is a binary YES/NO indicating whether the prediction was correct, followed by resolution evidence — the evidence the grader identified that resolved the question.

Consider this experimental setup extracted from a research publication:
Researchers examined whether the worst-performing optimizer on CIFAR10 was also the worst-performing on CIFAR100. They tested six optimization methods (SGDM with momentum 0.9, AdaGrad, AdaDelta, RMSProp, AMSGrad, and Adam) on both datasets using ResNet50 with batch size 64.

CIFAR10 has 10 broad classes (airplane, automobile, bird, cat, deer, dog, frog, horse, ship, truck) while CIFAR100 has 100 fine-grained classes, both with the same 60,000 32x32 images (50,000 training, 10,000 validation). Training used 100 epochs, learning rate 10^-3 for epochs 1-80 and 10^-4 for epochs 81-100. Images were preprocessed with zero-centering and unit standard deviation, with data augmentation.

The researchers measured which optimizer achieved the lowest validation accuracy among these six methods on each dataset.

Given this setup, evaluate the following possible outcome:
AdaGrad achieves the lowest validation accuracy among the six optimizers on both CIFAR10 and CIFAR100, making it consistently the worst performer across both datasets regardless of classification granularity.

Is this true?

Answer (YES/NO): NO